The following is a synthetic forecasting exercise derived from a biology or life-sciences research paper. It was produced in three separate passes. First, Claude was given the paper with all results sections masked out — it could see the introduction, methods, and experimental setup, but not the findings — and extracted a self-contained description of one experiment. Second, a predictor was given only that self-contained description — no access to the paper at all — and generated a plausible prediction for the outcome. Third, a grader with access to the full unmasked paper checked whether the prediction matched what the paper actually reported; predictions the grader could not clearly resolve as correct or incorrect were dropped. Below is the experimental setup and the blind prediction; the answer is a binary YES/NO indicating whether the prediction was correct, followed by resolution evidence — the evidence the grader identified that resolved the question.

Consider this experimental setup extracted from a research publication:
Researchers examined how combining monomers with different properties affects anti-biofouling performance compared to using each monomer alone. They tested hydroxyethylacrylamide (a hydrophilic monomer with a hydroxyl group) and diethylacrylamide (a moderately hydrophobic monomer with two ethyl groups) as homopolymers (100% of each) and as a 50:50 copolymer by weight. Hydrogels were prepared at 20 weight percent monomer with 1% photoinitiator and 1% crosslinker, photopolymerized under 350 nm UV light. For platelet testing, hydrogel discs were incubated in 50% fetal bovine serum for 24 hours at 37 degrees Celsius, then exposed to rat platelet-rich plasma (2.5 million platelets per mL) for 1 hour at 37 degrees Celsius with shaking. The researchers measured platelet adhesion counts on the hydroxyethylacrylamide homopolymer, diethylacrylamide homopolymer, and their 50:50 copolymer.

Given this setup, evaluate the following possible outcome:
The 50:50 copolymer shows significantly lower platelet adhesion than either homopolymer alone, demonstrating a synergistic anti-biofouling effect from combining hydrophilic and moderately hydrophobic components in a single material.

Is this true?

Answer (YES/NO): YES